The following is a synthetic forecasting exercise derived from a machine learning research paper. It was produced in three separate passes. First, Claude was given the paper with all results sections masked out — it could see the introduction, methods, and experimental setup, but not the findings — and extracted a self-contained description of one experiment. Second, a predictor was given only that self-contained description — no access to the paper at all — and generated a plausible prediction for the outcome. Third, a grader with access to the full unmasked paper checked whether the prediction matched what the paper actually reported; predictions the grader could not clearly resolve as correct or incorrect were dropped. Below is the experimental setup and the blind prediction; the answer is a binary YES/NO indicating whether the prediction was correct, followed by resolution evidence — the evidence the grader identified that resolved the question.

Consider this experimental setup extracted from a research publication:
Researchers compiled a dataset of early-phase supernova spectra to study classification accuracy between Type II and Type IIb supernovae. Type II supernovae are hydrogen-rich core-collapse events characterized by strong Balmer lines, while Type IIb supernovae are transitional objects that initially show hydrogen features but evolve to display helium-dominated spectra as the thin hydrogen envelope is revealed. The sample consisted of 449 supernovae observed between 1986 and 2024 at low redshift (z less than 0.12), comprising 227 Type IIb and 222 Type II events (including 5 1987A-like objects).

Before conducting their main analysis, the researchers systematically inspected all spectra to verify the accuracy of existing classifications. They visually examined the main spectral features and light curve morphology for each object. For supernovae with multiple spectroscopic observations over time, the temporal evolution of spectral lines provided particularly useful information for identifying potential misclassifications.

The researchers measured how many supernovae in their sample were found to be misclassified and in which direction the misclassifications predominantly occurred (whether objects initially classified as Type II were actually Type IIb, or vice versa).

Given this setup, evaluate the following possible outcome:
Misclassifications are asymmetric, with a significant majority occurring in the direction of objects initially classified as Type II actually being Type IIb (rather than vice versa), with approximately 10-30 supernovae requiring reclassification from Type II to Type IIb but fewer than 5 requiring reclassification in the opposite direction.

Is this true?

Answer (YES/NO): YES